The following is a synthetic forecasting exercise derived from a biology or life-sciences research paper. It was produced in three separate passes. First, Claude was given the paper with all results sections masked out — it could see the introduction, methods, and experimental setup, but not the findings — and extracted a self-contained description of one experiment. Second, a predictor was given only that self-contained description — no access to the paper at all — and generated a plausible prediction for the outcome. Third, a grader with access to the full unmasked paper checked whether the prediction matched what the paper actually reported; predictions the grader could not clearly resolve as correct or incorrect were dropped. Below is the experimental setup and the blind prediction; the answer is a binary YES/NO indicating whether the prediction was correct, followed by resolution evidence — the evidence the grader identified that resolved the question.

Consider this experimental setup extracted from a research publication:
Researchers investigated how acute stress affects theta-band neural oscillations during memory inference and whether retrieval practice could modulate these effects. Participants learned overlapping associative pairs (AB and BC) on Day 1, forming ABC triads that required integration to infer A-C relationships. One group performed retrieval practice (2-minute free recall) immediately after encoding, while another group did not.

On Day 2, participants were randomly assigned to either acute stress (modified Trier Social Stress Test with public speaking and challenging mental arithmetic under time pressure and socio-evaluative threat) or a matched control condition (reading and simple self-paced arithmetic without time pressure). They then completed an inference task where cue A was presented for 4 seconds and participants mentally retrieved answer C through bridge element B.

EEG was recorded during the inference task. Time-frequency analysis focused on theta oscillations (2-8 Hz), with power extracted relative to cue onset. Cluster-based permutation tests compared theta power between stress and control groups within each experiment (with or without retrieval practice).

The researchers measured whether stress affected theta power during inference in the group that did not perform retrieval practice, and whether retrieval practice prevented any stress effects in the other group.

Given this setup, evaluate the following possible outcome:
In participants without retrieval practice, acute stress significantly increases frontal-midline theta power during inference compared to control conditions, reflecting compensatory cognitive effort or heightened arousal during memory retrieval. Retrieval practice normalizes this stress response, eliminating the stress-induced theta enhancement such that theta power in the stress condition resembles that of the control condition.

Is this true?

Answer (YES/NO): NO